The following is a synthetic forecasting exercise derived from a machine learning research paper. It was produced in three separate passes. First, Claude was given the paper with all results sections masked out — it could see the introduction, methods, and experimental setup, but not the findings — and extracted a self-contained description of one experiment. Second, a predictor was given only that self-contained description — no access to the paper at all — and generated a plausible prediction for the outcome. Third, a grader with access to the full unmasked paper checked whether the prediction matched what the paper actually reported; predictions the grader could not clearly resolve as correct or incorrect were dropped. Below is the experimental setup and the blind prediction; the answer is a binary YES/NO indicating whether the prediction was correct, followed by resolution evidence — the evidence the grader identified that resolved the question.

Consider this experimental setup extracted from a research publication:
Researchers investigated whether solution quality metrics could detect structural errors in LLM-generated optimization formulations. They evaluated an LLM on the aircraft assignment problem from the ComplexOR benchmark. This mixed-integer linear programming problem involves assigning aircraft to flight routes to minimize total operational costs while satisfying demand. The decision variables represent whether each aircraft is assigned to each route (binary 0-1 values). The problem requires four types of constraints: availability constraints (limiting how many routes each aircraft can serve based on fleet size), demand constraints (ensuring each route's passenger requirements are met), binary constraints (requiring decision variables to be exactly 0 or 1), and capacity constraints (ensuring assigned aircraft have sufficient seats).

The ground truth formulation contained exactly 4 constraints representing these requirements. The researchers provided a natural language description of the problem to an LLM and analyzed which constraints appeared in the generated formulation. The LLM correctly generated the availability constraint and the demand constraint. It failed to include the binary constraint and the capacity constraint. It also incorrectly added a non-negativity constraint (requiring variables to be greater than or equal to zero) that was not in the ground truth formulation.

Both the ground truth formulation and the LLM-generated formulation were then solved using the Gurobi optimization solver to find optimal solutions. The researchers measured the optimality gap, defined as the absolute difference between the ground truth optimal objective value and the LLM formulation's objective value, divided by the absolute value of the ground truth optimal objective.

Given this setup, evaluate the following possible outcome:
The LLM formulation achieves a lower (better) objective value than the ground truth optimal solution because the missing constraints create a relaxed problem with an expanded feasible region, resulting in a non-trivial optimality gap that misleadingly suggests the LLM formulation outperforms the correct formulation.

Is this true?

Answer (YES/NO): NO